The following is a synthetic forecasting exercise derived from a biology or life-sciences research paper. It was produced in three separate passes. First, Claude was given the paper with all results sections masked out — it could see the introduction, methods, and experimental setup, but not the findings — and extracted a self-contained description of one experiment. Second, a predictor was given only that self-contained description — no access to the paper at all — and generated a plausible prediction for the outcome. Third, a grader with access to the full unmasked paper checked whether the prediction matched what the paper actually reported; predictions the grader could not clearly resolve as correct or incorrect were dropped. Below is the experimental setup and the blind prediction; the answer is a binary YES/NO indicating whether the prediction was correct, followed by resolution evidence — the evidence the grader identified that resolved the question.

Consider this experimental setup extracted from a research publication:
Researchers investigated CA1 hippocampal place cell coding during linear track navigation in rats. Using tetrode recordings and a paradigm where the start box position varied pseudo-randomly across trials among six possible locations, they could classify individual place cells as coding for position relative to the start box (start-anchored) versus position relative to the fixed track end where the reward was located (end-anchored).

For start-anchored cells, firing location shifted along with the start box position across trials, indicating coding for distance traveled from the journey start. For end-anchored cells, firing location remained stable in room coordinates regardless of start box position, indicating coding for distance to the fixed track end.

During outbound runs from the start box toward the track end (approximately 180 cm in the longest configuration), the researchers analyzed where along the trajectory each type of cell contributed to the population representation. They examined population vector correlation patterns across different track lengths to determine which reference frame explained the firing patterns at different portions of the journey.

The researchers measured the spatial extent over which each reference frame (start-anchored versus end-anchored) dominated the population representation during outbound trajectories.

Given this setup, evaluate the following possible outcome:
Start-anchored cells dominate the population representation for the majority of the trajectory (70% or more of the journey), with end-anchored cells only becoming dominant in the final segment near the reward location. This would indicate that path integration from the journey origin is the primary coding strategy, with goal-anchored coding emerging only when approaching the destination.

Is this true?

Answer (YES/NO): YES